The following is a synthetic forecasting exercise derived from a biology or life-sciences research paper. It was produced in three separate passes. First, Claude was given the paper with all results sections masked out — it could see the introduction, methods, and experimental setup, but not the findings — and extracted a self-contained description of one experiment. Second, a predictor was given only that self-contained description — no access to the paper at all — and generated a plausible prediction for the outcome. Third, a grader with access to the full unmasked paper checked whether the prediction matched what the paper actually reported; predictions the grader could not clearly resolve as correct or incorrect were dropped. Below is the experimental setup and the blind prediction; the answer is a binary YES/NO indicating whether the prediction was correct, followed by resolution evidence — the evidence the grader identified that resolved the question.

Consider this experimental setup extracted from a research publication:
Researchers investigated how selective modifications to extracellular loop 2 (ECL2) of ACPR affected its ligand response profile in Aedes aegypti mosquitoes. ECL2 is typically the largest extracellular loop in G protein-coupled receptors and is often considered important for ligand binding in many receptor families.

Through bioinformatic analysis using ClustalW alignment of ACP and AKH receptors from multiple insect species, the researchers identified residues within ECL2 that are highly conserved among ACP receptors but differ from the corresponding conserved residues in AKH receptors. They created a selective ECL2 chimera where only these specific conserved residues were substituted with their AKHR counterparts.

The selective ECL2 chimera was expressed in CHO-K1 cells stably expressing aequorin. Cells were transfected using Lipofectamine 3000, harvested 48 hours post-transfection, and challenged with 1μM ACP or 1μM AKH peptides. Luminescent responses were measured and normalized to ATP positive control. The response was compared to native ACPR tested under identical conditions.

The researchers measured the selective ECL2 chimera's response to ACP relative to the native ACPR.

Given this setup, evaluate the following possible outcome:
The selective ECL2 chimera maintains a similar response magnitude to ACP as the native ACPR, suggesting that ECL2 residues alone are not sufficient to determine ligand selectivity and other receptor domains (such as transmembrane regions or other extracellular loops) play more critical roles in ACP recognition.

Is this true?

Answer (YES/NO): NO